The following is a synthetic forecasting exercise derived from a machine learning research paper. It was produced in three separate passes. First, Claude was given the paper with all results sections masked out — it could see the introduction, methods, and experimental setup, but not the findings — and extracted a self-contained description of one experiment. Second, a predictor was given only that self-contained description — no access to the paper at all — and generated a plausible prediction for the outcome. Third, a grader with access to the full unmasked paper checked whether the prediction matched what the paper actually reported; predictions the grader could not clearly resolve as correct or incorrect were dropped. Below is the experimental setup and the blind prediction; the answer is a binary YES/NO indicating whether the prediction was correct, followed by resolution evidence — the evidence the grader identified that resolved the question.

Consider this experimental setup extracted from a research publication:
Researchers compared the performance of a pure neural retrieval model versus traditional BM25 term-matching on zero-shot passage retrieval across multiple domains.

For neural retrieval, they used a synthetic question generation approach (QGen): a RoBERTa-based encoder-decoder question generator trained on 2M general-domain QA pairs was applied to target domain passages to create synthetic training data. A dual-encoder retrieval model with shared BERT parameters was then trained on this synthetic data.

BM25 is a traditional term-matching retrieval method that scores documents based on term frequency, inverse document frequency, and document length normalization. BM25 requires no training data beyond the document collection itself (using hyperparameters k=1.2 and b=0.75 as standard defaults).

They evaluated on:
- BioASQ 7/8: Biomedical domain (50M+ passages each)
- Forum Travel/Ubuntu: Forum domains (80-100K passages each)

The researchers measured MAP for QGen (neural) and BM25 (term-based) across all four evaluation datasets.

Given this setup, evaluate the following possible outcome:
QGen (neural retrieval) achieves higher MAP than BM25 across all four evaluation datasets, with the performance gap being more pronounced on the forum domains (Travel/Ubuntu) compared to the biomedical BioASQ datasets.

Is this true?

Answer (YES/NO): NO